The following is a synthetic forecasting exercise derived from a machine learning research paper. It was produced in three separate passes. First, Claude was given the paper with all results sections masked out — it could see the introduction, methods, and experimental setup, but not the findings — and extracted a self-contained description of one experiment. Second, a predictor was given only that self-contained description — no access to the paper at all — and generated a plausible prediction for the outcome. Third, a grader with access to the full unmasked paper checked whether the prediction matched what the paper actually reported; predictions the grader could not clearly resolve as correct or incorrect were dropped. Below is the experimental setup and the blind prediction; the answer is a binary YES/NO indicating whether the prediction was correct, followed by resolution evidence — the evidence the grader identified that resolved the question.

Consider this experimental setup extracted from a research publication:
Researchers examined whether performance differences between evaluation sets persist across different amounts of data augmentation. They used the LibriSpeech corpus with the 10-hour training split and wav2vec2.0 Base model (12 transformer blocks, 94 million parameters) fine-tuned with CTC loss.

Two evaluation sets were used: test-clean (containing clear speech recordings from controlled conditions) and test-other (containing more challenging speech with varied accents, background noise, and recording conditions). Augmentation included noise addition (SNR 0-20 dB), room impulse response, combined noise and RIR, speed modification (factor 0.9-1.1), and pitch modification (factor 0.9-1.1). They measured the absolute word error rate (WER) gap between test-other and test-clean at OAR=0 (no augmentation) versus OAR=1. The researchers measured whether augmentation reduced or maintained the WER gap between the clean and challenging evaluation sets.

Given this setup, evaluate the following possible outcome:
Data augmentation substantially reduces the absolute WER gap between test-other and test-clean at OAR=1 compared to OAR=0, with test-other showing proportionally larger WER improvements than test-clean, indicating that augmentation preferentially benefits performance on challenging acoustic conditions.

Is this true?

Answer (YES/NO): NO